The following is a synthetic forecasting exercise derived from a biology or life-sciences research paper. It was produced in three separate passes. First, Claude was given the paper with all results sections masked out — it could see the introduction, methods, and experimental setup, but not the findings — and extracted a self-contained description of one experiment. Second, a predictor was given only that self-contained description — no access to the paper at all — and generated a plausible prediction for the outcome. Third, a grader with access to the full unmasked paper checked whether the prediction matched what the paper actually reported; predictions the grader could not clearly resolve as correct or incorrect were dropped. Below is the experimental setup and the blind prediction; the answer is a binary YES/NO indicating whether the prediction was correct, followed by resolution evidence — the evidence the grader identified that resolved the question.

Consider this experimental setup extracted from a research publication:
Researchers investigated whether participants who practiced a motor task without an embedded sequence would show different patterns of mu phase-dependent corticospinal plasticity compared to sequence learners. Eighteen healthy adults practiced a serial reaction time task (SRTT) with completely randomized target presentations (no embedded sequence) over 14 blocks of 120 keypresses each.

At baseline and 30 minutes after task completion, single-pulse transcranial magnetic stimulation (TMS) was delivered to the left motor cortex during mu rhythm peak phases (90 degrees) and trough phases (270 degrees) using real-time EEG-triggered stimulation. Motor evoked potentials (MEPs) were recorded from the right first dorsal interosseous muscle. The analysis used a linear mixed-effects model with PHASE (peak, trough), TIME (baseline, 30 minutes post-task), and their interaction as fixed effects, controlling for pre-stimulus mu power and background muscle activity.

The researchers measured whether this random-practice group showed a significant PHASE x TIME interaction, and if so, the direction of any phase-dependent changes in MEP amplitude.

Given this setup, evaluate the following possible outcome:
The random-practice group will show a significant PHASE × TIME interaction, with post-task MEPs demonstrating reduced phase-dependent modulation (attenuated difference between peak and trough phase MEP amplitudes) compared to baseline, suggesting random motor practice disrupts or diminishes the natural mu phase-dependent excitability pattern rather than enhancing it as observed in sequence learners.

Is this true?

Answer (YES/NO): NO